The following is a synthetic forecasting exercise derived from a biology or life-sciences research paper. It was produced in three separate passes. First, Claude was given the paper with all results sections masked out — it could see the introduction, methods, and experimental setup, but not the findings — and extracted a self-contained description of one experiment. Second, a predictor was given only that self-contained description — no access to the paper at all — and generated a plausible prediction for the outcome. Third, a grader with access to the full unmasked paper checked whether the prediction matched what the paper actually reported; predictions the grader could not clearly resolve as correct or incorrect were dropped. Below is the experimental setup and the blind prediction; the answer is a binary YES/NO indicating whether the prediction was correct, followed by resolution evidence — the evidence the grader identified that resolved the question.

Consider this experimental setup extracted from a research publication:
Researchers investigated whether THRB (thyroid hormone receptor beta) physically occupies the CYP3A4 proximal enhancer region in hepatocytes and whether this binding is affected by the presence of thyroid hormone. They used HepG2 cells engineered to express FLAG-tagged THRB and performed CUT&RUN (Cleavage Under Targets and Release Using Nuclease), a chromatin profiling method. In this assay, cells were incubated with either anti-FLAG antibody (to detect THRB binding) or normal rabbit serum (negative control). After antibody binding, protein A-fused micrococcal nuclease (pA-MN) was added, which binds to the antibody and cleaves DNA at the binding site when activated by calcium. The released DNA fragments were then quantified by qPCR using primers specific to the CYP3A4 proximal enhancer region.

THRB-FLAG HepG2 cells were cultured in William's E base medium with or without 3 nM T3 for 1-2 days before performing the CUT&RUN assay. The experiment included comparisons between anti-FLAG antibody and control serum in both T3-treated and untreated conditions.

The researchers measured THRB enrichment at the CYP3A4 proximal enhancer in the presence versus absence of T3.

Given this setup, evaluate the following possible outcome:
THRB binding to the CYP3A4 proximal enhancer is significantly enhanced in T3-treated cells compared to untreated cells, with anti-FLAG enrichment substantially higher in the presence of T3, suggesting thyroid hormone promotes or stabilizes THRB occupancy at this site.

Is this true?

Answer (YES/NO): YES